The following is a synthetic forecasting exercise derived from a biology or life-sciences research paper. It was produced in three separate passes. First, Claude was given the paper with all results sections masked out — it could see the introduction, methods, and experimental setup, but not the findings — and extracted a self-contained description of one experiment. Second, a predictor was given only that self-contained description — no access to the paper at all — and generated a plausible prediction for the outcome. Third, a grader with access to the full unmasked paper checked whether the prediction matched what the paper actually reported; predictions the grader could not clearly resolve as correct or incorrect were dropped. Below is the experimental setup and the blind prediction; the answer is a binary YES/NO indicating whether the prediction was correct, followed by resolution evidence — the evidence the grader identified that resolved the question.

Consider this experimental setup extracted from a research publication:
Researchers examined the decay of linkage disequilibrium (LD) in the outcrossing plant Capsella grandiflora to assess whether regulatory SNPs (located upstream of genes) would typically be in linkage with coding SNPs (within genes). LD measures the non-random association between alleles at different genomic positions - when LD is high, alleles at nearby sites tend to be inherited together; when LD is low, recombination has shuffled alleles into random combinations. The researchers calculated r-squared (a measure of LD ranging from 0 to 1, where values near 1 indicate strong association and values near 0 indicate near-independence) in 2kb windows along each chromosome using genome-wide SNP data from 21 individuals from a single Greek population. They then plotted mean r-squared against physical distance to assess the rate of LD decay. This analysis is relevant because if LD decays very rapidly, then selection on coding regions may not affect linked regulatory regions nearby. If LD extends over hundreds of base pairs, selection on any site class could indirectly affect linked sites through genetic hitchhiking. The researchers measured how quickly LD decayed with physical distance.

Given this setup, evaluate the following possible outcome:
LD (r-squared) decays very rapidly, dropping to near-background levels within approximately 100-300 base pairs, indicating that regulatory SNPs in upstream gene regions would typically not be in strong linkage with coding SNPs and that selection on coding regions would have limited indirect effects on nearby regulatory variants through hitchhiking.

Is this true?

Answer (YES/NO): NO